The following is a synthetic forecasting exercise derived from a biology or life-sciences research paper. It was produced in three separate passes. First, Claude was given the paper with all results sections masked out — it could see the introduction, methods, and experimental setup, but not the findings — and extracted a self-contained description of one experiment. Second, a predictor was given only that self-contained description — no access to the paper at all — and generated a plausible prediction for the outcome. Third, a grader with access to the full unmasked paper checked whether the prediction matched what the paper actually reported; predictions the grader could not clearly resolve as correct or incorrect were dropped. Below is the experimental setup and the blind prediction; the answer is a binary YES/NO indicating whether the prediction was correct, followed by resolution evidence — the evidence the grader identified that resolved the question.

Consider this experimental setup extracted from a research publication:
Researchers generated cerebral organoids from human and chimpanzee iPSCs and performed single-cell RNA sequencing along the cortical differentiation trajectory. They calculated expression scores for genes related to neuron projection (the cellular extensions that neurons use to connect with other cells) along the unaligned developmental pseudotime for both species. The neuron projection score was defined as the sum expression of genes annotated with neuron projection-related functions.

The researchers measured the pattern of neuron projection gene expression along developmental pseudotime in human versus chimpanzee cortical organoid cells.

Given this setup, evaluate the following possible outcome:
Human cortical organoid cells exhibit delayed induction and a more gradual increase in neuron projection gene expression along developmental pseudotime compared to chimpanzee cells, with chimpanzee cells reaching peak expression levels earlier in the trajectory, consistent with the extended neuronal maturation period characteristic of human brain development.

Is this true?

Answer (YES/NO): YES